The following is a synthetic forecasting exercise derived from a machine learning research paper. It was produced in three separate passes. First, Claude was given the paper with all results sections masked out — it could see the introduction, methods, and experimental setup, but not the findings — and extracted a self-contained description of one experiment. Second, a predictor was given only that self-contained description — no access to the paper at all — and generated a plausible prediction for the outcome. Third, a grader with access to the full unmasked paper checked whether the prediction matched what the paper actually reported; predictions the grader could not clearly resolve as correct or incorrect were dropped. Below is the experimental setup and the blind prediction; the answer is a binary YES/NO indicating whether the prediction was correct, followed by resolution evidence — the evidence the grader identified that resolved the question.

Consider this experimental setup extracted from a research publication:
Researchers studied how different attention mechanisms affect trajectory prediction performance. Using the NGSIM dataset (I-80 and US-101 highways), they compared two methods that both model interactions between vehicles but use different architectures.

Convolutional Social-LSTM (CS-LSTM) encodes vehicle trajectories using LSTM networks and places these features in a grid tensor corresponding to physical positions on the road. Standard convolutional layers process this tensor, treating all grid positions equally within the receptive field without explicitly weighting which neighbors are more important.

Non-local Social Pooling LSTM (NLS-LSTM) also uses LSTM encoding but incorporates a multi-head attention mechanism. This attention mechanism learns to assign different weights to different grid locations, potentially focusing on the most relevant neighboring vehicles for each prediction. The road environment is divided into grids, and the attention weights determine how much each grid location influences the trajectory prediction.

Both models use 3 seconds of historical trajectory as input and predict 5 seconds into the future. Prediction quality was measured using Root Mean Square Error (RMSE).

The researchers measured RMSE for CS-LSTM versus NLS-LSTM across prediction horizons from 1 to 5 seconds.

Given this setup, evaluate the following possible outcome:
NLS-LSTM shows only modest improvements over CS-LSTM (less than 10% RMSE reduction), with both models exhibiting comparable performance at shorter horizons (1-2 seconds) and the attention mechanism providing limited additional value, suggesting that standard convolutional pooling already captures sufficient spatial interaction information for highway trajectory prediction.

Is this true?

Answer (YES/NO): NO